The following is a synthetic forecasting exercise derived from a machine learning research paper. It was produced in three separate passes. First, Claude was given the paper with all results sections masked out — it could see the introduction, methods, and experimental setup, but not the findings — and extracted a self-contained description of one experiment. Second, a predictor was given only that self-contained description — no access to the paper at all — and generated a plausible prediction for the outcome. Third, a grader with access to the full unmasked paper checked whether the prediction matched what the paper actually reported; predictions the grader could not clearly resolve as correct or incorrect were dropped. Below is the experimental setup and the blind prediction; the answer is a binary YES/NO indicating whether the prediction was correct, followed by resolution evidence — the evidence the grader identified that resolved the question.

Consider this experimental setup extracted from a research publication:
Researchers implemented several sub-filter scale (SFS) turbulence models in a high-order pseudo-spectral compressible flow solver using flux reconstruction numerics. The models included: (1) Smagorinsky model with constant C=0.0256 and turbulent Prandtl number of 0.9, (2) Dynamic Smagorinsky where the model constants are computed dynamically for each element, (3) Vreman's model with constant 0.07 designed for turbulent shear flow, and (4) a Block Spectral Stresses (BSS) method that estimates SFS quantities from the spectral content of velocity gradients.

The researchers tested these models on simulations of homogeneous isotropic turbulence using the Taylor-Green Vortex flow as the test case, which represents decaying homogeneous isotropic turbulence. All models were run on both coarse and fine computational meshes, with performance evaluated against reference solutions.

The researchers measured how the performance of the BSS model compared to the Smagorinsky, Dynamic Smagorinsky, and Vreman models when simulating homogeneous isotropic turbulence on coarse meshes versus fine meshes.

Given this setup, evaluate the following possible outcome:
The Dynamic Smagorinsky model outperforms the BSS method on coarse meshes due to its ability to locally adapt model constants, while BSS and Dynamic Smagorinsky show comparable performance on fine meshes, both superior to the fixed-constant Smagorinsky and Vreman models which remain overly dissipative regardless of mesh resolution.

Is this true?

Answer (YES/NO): NO